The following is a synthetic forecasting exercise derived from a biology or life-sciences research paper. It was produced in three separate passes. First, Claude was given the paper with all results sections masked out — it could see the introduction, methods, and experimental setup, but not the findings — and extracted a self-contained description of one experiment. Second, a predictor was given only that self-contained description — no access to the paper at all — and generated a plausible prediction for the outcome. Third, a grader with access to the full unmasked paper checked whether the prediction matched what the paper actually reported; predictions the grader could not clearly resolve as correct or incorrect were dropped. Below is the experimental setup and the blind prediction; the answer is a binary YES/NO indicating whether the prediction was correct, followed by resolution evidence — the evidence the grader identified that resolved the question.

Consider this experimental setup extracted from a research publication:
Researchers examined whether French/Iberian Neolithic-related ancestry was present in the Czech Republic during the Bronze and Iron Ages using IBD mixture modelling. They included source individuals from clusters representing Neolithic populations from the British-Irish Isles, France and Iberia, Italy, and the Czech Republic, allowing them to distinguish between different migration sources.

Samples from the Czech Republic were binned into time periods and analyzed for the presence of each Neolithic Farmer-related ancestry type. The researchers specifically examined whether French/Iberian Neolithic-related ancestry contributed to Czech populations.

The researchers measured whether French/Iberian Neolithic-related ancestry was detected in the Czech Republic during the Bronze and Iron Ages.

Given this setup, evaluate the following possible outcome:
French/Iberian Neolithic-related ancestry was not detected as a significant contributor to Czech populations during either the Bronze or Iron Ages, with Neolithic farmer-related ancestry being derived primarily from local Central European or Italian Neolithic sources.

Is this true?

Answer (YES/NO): YES